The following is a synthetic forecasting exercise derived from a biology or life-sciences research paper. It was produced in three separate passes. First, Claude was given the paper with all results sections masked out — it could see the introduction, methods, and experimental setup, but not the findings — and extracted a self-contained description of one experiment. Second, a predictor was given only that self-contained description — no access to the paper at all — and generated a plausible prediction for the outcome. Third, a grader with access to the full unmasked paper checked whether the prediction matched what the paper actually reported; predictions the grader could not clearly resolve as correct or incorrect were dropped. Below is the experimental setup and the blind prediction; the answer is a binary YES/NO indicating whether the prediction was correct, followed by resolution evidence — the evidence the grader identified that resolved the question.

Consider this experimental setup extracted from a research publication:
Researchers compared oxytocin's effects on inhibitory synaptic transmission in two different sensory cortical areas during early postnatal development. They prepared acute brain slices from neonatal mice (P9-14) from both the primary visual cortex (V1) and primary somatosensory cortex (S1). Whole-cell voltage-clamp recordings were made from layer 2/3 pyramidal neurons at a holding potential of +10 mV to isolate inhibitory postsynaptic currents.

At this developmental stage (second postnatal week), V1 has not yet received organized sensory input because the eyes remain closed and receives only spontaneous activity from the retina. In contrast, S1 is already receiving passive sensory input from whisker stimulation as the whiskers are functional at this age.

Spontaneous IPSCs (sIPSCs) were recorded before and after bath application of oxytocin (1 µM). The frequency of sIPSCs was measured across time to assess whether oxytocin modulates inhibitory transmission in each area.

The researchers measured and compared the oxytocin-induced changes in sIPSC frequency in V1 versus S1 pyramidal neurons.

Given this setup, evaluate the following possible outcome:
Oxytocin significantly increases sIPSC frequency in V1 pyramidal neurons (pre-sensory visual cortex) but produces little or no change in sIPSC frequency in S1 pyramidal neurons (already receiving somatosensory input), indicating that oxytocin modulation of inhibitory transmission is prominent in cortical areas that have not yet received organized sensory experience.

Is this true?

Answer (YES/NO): NO